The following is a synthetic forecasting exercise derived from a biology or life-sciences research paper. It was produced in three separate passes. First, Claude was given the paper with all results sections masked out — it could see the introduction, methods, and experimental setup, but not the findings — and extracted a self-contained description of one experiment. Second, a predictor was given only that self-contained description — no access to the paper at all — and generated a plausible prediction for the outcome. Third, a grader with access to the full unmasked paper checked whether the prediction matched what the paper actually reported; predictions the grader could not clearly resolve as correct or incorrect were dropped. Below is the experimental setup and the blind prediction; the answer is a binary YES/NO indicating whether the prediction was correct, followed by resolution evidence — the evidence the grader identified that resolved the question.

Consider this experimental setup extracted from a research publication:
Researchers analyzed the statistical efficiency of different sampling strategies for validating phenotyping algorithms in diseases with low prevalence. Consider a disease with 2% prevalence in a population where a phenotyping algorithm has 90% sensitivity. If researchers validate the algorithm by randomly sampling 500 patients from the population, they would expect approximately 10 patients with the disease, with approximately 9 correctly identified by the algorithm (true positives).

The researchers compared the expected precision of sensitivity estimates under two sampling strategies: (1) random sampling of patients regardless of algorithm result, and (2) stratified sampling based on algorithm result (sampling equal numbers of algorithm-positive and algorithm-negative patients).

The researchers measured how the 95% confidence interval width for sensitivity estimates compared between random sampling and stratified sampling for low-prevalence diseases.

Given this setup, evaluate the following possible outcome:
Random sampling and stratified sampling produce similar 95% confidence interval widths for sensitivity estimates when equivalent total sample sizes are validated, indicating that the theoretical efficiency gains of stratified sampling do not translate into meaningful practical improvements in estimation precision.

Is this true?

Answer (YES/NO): NO